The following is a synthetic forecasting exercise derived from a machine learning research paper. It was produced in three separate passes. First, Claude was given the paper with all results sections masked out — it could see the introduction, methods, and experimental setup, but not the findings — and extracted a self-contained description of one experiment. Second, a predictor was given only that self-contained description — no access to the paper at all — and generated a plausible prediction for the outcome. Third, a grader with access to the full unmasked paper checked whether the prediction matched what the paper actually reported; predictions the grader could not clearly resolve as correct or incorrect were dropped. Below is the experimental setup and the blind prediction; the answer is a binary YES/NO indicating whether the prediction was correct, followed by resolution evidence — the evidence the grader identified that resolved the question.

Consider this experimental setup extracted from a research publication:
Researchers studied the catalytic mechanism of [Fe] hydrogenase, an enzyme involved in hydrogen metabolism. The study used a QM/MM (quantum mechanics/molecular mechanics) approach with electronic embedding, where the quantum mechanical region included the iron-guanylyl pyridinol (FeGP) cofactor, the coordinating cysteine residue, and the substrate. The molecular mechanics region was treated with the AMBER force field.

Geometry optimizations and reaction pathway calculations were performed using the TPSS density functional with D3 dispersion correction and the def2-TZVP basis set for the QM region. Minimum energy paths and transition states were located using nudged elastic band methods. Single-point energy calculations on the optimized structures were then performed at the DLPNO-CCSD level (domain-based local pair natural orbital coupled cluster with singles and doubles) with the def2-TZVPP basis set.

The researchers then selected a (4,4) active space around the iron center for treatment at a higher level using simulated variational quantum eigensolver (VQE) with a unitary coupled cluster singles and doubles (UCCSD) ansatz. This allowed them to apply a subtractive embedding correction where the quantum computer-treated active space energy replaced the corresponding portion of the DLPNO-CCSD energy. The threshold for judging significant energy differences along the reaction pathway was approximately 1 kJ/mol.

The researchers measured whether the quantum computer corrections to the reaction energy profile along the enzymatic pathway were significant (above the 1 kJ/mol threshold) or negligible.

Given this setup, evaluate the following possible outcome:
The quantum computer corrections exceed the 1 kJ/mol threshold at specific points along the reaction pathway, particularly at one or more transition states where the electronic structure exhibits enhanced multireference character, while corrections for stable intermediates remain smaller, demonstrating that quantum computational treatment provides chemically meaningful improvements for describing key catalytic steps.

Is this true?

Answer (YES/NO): NO